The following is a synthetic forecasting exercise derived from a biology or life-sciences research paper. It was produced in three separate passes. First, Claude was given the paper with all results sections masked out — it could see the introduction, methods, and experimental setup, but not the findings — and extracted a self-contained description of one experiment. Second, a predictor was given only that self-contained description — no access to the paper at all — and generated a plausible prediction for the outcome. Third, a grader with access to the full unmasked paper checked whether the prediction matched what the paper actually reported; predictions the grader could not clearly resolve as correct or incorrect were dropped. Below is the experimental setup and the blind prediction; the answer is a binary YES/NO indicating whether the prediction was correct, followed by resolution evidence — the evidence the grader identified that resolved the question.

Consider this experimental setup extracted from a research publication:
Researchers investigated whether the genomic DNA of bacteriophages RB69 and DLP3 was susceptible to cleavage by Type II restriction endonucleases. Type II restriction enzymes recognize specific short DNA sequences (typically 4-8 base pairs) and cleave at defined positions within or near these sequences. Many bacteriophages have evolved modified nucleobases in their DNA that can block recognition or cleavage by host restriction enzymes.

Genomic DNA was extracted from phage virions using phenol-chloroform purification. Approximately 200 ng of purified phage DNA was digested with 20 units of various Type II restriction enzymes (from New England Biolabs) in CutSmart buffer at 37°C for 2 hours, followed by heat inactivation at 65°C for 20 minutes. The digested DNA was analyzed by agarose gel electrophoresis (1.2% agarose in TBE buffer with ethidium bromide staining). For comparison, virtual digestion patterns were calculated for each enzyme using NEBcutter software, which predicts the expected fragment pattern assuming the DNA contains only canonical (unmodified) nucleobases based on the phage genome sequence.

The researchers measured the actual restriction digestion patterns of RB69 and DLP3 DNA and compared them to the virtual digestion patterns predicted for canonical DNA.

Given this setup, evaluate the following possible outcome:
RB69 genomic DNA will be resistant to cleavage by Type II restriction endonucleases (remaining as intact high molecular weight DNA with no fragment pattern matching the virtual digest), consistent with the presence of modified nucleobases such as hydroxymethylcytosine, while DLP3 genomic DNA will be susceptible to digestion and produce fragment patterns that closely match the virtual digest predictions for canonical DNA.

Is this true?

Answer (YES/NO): NO